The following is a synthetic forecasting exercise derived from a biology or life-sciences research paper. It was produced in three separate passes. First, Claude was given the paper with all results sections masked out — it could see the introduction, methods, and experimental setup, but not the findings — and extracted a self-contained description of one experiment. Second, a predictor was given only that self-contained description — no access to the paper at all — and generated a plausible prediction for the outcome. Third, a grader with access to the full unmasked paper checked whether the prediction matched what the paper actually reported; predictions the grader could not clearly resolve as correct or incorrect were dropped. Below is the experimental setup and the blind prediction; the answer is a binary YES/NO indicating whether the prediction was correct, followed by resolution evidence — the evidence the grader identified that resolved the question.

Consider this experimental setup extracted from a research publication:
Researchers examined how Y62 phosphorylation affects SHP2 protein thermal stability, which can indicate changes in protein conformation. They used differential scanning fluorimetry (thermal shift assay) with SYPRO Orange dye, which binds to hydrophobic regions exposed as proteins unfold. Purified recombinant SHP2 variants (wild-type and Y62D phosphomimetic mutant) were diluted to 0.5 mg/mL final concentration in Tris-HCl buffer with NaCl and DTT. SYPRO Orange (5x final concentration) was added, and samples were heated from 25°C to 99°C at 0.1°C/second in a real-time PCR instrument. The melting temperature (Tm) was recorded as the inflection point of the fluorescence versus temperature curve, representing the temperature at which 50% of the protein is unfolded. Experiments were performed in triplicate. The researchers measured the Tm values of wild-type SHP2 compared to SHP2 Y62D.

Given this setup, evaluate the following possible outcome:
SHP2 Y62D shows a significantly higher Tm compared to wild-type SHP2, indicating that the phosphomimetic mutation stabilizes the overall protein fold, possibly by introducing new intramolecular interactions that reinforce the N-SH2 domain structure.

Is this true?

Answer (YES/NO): NO